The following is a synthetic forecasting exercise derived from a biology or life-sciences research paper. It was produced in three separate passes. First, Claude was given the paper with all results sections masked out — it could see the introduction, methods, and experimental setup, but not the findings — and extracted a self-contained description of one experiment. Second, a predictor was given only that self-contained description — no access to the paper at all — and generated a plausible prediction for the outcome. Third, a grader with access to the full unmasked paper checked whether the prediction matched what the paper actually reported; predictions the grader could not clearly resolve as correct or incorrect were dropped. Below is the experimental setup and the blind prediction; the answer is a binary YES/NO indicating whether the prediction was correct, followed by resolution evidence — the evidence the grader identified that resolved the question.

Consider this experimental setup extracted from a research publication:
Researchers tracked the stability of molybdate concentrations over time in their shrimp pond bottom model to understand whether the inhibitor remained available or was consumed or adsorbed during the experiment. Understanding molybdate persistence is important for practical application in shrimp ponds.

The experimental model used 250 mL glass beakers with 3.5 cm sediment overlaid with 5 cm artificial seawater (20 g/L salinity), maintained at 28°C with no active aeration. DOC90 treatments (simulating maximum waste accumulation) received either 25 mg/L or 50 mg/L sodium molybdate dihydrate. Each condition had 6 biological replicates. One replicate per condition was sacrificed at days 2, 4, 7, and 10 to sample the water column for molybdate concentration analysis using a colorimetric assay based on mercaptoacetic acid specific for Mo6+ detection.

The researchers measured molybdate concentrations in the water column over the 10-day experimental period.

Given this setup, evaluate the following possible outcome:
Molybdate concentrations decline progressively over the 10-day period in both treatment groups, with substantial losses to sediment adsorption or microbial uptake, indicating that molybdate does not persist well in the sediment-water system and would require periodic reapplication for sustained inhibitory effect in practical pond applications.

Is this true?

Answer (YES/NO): YES